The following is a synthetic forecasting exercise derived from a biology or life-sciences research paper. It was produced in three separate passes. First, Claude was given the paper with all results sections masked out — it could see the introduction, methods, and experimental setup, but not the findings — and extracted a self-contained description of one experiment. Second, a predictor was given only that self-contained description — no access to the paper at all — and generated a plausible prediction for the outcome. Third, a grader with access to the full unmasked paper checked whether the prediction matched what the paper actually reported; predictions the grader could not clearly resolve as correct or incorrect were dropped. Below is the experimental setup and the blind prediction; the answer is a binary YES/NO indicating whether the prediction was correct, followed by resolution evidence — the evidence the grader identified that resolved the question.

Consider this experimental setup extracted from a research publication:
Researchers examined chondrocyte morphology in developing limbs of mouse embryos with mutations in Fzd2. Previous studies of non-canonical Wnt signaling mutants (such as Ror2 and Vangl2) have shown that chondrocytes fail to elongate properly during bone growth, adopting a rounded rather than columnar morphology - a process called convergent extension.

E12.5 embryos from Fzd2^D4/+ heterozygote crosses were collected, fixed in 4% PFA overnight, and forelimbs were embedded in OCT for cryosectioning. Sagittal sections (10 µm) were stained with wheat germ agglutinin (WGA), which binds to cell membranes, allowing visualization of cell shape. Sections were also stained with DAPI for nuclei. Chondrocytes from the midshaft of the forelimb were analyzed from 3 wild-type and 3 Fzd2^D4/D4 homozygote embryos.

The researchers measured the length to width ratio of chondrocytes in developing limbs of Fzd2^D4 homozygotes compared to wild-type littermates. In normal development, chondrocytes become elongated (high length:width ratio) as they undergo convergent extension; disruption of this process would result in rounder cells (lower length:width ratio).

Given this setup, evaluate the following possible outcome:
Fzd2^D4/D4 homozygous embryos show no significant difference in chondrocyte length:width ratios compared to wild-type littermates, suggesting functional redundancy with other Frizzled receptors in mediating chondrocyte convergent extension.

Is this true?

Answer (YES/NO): NO